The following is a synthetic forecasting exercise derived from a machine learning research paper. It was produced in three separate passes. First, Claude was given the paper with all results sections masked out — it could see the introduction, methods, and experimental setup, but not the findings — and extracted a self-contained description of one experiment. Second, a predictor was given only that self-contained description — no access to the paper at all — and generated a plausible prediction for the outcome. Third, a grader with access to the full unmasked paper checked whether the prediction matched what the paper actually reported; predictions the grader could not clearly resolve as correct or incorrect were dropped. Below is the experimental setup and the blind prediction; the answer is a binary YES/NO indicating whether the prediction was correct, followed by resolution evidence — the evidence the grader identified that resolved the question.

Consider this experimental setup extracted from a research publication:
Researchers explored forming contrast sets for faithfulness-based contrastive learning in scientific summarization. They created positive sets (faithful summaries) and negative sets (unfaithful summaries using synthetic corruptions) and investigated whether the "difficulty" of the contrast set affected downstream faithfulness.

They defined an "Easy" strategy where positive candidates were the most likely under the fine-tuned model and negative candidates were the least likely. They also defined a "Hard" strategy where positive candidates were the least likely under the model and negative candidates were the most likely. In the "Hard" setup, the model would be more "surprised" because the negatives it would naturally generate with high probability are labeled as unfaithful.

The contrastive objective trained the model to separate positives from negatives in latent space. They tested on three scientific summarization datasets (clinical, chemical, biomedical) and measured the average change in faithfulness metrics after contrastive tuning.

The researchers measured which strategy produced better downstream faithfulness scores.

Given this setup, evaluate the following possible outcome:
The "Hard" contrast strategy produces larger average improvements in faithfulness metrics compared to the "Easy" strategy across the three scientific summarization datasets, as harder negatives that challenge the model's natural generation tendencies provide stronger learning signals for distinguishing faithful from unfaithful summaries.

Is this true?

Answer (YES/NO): YES